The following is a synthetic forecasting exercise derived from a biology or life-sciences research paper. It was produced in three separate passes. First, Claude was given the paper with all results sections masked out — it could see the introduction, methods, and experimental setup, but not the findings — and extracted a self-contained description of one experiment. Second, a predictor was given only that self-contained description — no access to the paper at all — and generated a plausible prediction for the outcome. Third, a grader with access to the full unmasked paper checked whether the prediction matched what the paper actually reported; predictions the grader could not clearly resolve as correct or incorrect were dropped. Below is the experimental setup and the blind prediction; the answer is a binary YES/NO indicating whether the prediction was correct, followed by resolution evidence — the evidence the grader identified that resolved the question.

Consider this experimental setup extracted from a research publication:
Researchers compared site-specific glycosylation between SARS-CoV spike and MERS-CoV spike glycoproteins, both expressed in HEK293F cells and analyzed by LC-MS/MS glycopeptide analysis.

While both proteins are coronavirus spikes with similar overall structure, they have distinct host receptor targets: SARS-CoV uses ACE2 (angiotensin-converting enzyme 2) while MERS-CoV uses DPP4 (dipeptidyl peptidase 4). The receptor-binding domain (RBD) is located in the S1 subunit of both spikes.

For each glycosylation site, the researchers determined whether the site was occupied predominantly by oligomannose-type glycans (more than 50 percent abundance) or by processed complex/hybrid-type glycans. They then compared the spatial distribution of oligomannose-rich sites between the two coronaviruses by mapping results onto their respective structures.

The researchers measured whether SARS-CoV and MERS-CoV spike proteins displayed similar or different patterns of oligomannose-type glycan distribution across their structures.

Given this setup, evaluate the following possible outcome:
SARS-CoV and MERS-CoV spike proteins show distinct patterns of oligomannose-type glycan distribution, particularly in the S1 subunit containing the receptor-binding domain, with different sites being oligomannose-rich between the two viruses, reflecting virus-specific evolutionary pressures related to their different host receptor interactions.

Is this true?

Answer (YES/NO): NO